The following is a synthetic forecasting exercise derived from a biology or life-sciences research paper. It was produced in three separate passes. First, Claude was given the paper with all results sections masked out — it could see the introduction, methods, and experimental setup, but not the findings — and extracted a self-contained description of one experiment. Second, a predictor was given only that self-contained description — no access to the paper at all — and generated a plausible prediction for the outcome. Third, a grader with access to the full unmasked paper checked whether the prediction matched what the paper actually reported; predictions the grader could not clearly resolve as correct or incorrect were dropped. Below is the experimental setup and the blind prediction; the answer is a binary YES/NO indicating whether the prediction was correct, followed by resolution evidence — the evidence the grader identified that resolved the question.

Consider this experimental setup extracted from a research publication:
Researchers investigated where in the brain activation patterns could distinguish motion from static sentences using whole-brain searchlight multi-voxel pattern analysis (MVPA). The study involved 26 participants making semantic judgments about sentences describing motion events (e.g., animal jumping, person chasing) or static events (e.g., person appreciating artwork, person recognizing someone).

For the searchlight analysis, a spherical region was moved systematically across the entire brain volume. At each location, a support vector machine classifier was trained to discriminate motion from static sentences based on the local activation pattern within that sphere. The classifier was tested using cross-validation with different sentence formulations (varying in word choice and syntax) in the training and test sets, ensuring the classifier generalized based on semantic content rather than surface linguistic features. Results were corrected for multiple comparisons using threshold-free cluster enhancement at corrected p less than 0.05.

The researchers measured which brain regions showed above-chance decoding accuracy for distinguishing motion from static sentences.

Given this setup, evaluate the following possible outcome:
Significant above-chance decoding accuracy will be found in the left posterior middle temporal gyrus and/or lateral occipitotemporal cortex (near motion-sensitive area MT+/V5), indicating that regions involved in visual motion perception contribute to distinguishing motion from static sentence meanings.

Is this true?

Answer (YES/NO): YES